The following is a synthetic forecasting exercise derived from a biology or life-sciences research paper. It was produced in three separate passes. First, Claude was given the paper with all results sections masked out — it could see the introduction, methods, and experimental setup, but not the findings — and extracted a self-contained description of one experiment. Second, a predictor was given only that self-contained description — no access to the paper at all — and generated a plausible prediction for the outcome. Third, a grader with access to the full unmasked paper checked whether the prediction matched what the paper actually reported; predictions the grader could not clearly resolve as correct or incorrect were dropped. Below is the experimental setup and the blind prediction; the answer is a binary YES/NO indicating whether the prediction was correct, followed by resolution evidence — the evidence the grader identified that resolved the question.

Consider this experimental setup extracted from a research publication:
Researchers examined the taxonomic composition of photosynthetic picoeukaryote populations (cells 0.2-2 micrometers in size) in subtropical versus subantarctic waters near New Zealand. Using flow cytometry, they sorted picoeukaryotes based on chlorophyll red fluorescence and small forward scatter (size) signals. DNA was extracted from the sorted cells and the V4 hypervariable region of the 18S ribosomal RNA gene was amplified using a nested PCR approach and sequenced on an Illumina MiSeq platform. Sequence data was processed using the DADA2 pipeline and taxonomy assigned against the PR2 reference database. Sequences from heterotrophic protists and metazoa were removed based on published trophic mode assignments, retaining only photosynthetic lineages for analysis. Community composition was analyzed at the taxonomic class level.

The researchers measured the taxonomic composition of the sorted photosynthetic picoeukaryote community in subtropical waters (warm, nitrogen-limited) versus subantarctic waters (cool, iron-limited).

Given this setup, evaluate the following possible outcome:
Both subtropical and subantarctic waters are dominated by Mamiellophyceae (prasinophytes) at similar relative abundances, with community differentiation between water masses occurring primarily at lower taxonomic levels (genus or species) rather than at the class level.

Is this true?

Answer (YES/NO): NO